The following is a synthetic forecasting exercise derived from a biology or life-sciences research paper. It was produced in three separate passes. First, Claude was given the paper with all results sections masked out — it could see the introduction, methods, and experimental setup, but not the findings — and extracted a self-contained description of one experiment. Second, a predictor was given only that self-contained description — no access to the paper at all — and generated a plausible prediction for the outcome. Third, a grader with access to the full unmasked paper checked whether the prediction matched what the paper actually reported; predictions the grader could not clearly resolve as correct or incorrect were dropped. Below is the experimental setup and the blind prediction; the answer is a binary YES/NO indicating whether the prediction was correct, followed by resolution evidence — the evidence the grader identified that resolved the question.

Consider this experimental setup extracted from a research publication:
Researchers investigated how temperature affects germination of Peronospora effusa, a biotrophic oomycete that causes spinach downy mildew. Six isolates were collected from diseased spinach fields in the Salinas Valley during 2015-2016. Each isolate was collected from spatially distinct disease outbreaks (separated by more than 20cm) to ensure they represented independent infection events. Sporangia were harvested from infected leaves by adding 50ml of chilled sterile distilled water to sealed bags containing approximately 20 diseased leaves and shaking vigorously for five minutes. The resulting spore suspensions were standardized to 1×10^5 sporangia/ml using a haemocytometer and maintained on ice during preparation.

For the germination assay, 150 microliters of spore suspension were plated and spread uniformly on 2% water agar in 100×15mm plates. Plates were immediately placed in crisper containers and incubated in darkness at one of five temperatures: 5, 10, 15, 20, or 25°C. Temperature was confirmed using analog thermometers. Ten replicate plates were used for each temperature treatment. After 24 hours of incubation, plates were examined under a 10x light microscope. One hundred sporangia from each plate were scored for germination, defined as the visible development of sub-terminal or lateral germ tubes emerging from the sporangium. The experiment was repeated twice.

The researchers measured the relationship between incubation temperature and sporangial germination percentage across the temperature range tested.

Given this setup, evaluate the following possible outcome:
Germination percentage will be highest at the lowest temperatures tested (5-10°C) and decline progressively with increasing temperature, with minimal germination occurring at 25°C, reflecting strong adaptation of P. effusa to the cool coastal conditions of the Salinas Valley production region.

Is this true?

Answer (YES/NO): YES